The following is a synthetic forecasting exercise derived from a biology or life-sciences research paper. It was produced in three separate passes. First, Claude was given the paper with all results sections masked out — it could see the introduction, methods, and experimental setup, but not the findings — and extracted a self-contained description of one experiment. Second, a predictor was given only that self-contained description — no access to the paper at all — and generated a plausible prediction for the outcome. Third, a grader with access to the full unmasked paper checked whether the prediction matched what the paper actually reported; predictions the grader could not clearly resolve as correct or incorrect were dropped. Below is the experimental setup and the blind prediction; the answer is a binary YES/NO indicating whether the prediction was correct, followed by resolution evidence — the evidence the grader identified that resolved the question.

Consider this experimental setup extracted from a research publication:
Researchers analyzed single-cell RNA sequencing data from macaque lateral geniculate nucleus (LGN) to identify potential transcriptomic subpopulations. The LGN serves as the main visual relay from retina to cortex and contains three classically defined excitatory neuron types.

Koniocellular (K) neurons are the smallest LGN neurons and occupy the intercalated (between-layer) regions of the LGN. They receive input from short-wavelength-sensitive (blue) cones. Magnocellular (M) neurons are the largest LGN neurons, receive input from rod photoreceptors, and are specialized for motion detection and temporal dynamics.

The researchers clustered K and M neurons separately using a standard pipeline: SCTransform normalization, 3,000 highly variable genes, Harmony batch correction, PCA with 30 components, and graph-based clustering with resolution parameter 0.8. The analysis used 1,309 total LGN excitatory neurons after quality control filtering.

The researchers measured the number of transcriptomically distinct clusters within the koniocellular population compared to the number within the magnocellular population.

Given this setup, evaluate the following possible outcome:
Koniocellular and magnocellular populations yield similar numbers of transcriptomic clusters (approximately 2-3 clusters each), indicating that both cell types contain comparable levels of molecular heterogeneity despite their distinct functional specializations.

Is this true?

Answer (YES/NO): NO